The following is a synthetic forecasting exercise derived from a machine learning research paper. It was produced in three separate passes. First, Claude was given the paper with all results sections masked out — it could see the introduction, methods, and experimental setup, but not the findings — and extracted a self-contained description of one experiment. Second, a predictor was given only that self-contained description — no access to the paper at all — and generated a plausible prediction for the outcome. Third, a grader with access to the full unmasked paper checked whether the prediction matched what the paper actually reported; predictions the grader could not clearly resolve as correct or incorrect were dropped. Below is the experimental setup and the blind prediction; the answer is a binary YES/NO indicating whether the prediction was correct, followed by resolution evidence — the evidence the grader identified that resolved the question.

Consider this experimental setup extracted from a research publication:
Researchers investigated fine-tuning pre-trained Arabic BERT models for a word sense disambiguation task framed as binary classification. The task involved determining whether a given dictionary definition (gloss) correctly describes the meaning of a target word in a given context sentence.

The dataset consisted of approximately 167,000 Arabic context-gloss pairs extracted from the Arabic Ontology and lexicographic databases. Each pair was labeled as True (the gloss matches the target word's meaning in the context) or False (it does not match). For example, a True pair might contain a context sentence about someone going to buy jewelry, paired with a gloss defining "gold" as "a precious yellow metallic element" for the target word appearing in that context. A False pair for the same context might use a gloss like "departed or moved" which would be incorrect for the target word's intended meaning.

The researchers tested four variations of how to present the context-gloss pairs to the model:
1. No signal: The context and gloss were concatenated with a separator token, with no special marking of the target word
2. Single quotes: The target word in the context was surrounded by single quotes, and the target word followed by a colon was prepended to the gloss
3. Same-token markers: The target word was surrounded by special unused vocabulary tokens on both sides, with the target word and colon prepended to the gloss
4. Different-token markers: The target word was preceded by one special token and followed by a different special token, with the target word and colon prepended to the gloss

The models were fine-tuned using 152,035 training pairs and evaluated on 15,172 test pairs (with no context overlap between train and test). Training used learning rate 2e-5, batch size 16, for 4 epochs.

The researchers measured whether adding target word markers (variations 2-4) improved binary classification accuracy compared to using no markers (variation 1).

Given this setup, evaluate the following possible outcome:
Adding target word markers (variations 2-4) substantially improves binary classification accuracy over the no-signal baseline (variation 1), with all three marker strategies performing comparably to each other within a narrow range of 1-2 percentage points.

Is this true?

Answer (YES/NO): NO